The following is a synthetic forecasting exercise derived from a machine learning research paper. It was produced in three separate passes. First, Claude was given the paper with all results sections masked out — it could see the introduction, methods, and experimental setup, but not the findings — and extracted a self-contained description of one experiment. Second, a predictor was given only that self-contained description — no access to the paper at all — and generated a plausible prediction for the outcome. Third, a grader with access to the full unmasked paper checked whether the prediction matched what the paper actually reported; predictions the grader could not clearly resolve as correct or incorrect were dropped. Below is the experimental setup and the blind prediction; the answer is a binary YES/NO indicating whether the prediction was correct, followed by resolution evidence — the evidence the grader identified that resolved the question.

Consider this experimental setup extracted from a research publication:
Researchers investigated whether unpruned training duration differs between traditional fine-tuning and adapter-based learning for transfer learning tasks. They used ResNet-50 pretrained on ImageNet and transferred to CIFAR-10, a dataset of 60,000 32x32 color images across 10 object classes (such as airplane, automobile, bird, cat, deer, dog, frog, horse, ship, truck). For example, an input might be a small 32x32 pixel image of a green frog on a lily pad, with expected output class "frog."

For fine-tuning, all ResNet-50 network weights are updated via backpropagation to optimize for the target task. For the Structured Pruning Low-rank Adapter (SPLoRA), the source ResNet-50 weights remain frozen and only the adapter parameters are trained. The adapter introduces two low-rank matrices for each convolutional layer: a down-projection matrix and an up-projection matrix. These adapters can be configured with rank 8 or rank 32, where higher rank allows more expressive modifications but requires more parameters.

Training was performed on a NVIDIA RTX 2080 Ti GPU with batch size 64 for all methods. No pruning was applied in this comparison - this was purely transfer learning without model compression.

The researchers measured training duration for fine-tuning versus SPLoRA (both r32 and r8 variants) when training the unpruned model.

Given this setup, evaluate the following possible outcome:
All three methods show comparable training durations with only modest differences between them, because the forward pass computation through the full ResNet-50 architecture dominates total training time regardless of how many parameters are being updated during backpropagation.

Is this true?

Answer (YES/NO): YES